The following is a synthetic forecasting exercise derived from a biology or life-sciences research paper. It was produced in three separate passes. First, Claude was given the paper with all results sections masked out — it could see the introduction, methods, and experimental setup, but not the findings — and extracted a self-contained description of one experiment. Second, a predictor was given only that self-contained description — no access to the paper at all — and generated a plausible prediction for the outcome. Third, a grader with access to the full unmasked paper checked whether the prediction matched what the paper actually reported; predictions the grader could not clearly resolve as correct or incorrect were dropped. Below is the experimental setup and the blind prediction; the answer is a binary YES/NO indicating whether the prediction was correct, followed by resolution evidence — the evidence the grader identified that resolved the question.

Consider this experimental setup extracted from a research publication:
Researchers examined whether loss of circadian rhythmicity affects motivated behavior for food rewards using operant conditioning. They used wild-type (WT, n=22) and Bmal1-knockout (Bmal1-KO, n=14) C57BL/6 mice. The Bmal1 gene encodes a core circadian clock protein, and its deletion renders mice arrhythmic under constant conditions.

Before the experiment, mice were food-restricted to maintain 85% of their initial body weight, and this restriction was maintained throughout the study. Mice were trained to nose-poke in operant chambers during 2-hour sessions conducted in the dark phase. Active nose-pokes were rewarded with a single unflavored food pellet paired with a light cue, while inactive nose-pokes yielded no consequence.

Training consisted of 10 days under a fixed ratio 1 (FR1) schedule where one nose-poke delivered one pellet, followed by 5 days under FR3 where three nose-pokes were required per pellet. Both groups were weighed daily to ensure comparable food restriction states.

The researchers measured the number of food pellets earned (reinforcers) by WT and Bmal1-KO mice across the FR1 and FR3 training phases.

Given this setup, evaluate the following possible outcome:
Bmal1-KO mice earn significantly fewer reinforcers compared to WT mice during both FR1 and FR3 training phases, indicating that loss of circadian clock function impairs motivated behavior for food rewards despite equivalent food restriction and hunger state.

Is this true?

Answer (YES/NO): NO